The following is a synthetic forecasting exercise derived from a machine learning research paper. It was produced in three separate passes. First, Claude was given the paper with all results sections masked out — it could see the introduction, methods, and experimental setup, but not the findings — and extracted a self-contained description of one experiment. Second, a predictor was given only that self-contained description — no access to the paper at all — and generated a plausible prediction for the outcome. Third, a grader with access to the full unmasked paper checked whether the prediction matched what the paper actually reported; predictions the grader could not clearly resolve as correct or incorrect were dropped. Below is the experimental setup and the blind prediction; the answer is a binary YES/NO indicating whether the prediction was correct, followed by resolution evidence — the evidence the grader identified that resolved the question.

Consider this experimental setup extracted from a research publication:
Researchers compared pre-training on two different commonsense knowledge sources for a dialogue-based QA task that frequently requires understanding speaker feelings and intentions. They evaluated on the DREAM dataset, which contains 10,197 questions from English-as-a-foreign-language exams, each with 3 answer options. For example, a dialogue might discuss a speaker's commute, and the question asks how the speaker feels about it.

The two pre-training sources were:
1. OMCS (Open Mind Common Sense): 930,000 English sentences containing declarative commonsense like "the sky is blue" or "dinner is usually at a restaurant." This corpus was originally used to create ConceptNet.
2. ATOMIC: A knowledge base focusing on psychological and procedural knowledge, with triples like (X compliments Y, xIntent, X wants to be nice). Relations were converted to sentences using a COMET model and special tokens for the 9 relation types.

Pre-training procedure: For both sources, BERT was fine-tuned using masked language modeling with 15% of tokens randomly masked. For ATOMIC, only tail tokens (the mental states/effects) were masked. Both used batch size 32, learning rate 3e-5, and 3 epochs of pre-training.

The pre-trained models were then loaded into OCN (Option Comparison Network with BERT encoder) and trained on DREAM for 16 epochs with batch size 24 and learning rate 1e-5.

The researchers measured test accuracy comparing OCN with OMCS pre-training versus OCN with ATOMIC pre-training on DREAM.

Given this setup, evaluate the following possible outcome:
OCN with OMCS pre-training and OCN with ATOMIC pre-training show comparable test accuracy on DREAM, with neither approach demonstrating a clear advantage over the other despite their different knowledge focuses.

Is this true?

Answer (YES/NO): NO